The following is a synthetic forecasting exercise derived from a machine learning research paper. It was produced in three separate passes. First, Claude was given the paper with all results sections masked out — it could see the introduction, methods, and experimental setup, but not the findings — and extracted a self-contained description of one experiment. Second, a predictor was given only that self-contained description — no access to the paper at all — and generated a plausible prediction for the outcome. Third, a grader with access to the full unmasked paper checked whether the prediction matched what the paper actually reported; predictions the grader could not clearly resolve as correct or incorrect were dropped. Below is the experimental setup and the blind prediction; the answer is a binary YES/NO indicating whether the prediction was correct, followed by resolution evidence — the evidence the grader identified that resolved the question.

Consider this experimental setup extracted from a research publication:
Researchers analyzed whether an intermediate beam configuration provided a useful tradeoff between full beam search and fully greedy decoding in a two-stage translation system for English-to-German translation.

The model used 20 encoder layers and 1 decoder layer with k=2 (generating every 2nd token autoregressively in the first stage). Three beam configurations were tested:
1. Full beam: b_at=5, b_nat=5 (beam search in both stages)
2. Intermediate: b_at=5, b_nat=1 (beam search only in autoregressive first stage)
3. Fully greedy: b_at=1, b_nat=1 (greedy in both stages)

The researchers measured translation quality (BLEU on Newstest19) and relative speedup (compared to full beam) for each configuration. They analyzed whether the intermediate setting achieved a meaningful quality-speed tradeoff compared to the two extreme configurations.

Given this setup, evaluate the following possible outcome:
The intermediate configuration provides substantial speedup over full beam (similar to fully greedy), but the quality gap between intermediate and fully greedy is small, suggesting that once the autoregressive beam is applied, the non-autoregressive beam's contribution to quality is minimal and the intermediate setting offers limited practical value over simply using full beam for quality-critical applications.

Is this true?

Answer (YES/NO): NO